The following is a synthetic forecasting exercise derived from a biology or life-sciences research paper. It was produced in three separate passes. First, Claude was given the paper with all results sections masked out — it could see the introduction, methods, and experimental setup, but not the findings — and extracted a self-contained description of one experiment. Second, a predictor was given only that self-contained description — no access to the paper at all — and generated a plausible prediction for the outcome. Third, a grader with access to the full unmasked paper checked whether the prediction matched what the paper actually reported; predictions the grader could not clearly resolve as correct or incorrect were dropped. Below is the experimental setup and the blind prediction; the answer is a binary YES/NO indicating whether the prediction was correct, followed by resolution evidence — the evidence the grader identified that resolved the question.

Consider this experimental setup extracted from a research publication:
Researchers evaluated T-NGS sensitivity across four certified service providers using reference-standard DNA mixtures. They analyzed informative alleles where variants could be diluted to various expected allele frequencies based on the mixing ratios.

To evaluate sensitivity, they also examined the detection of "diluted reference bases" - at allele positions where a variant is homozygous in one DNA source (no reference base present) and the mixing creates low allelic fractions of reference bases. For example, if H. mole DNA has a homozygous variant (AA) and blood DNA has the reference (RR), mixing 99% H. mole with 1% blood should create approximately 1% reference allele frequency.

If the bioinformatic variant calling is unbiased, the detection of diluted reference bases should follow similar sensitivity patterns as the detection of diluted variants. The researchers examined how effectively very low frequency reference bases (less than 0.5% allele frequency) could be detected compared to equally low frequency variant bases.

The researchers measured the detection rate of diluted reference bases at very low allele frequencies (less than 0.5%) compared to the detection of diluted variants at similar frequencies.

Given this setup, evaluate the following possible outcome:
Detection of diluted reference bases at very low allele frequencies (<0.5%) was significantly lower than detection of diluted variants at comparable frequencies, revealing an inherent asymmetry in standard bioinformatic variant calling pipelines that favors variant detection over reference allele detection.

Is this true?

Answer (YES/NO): NO